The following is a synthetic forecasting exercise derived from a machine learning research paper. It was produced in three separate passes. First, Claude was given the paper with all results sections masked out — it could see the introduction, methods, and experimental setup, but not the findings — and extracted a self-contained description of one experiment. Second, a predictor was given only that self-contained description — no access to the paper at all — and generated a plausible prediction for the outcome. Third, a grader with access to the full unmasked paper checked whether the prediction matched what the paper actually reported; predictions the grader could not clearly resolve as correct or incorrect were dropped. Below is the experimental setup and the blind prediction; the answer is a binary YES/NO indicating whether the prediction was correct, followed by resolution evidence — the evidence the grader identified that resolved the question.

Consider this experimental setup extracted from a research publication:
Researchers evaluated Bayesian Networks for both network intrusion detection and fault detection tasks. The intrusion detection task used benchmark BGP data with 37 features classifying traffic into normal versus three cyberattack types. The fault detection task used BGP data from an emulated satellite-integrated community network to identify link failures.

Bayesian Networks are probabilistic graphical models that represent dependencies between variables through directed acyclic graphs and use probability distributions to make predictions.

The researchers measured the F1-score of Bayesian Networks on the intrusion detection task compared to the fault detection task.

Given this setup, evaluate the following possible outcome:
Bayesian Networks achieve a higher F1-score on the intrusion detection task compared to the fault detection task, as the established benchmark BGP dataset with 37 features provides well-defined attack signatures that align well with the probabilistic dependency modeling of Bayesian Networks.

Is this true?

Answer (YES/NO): NO